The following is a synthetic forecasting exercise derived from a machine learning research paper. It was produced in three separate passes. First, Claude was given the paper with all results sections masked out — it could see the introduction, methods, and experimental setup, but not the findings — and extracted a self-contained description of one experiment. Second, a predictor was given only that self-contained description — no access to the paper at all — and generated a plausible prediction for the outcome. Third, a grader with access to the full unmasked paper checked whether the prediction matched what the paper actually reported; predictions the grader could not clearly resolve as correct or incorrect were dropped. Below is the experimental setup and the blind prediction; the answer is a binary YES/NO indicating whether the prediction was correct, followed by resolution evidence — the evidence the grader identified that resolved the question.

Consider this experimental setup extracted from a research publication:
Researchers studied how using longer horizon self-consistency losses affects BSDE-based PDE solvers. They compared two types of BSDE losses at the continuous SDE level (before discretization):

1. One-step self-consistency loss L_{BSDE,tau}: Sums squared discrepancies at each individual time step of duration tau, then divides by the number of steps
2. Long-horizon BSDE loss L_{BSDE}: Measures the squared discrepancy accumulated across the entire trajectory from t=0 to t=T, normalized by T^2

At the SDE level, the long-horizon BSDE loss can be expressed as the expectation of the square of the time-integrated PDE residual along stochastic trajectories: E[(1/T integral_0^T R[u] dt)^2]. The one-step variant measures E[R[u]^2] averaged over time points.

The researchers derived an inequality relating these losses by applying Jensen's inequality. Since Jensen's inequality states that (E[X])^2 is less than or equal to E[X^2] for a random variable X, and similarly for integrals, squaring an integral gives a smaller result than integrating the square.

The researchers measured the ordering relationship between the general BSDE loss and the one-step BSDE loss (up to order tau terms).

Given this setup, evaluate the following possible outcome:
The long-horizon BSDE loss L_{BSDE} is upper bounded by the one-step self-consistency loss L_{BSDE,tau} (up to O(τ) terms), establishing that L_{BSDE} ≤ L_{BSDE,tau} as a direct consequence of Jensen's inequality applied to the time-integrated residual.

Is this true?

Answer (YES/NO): YES